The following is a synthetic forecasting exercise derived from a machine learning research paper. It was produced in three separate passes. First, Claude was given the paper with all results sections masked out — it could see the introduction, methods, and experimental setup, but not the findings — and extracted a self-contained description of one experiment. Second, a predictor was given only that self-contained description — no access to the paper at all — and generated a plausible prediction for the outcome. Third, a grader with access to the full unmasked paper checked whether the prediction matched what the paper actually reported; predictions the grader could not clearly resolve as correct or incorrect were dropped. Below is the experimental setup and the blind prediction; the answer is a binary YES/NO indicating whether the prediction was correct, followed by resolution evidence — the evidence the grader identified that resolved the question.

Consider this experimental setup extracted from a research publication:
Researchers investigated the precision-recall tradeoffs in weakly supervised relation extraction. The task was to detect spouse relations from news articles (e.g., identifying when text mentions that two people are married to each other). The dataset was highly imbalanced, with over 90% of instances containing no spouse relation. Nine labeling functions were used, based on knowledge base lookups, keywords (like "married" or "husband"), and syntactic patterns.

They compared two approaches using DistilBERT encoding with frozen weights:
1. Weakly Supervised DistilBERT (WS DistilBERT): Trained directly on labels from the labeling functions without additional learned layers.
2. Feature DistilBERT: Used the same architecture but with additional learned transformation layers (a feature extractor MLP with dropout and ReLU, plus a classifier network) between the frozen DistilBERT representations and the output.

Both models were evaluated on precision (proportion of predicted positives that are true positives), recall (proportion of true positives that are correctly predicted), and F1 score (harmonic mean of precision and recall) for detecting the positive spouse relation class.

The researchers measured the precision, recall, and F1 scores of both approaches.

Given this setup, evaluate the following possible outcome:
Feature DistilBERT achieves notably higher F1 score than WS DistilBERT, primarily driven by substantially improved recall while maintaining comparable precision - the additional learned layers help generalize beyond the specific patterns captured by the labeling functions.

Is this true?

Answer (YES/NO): NO